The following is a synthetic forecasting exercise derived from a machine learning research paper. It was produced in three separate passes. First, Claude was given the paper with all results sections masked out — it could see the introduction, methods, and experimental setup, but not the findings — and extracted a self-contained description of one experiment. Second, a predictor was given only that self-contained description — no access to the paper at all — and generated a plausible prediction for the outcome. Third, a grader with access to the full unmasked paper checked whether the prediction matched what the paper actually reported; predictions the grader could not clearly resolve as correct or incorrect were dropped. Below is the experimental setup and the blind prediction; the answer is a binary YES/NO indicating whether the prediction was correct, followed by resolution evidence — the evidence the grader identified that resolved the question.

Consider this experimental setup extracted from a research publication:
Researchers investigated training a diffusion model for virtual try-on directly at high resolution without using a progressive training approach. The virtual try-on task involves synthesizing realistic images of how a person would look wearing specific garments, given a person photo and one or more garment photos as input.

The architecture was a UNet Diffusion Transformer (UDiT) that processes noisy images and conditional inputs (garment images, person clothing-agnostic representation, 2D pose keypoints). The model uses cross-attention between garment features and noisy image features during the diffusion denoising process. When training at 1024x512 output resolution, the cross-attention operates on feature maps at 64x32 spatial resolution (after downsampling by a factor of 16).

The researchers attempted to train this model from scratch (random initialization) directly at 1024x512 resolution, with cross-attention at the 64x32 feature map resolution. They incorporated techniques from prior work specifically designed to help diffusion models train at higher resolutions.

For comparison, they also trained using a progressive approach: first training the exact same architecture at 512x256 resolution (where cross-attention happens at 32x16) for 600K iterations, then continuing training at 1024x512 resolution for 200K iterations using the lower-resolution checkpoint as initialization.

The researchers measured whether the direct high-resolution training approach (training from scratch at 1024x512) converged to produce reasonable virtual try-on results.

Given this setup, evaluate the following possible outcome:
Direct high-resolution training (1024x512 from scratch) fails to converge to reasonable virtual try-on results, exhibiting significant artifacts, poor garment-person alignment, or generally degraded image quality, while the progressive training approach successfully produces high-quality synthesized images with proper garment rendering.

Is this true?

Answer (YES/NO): YES